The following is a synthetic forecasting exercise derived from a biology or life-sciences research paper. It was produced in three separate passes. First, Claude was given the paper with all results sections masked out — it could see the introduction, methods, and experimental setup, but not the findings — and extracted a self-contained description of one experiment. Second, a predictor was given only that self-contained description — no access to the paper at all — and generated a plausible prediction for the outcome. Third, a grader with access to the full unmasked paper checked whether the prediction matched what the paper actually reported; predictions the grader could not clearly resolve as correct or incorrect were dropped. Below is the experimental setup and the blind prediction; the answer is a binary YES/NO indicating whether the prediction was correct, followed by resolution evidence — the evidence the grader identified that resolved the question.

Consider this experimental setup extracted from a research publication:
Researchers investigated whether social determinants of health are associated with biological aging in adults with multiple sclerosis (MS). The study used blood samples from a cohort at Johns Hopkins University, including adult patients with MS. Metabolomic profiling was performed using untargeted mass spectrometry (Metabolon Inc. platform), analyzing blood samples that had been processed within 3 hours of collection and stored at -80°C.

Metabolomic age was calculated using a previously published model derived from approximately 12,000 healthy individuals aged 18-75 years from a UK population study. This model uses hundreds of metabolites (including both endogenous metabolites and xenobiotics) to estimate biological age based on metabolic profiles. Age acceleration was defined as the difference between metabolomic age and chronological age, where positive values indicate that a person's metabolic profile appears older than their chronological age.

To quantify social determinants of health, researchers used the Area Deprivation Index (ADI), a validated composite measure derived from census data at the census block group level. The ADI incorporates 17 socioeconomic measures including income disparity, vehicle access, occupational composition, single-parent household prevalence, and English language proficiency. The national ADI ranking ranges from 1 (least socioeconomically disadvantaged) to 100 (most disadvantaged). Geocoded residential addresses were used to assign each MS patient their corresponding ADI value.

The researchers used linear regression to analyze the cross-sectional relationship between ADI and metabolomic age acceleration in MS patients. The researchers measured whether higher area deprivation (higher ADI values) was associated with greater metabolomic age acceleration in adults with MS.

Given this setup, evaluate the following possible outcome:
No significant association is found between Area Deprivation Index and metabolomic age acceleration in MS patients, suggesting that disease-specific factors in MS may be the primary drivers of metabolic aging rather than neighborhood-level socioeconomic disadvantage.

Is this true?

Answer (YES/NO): NO